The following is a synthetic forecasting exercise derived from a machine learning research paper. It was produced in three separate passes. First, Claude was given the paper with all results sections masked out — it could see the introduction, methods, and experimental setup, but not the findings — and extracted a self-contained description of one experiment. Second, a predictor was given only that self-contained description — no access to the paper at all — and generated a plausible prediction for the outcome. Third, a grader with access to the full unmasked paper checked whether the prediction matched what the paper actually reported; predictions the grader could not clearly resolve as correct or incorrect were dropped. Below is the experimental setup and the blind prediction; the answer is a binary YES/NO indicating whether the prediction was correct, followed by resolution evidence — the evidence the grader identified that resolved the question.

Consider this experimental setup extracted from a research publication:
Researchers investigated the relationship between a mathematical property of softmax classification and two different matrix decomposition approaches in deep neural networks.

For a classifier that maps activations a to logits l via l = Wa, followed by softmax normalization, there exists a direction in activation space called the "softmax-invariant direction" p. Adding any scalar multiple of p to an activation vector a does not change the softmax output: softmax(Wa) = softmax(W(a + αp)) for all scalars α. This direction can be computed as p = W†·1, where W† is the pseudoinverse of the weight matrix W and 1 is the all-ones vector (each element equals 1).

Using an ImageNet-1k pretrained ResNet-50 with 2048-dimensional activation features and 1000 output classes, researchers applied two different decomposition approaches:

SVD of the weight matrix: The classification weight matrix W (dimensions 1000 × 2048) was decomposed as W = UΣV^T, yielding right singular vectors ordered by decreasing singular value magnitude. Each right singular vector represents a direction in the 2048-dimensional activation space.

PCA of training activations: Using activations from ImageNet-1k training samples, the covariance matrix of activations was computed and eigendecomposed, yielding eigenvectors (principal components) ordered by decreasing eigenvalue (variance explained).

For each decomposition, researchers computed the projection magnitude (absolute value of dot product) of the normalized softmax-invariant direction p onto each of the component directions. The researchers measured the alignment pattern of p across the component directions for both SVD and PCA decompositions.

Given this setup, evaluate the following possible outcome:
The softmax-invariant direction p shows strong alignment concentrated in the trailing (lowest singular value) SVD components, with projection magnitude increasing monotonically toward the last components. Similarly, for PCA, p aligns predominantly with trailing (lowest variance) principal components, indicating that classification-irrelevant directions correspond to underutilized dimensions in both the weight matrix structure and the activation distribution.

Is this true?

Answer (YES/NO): NO